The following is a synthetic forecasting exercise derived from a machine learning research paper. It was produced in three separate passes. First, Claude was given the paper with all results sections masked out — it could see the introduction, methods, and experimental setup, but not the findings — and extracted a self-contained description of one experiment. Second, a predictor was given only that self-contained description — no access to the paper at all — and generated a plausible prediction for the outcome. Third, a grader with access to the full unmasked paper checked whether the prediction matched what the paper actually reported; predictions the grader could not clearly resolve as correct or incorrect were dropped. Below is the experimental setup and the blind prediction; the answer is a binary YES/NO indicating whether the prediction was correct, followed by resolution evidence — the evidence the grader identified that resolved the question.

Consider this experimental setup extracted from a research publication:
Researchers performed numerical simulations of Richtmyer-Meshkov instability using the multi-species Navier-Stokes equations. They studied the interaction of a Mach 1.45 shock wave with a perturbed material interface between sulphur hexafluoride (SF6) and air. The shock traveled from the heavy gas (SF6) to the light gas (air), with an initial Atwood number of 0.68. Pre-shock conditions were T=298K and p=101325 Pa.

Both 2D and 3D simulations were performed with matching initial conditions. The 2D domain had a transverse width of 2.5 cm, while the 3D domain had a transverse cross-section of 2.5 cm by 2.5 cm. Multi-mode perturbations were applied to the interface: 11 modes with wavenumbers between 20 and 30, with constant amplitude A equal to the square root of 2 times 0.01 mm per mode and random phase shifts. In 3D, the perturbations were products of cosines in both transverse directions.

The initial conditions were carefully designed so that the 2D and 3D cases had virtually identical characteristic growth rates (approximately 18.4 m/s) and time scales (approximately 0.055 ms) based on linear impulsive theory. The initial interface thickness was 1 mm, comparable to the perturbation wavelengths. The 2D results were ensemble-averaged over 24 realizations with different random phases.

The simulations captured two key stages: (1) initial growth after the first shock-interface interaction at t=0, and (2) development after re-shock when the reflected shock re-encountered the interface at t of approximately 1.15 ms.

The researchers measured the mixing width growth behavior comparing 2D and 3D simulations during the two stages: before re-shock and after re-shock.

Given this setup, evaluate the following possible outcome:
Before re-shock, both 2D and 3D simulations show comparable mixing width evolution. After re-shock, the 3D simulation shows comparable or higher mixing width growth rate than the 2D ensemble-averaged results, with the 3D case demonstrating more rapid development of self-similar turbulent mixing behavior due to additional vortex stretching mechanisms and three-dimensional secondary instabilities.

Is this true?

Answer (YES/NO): NO